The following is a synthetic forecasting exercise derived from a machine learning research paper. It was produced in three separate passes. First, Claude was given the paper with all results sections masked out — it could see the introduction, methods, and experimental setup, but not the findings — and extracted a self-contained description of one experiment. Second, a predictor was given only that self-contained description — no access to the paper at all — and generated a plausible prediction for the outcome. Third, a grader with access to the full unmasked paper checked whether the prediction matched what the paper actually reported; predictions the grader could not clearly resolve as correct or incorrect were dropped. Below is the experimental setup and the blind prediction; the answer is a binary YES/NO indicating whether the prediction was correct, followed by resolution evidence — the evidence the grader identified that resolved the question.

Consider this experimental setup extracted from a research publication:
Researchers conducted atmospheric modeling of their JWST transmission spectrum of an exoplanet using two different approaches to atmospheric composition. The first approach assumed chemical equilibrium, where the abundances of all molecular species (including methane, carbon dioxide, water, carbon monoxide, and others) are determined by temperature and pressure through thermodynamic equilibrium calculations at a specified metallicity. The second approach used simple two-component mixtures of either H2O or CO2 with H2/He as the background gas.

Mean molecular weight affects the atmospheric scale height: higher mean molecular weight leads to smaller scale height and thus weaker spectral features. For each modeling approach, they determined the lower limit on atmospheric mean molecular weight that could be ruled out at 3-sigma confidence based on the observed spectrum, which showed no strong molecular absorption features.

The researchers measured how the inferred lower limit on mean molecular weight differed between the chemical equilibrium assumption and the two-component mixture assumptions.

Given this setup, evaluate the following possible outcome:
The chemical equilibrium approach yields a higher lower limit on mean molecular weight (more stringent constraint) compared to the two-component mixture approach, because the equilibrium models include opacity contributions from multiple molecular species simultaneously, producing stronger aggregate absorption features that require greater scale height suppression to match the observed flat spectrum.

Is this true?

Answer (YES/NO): YES